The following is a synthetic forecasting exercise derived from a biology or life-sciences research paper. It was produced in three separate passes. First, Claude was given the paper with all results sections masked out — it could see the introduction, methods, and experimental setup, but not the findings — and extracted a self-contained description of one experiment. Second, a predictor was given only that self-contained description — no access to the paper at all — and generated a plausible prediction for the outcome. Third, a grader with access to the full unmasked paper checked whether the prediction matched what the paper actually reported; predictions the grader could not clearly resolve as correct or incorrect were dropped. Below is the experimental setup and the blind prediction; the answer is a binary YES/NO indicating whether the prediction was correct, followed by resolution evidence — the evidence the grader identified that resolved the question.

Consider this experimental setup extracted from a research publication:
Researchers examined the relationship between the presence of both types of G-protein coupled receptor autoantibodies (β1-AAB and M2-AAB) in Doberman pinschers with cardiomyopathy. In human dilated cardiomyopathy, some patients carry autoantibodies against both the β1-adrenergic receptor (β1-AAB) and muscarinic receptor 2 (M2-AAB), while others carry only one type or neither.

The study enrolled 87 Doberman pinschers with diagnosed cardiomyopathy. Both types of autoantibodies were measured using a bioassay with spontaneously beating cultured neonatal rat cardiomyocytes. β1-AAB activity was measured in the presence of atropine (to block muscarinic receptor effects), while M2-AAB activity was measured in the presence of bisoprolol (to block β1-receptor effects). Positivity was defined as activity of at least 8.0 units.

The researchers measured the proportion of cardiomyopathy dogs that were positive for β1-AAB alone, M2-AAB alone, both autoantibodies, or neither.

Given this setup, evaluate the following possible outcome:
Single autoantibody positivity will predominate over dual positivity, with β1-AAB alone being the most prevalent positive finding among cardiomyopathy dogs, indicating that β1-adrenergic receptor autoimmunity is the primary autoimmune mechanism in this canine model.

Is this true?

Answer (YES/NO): YES